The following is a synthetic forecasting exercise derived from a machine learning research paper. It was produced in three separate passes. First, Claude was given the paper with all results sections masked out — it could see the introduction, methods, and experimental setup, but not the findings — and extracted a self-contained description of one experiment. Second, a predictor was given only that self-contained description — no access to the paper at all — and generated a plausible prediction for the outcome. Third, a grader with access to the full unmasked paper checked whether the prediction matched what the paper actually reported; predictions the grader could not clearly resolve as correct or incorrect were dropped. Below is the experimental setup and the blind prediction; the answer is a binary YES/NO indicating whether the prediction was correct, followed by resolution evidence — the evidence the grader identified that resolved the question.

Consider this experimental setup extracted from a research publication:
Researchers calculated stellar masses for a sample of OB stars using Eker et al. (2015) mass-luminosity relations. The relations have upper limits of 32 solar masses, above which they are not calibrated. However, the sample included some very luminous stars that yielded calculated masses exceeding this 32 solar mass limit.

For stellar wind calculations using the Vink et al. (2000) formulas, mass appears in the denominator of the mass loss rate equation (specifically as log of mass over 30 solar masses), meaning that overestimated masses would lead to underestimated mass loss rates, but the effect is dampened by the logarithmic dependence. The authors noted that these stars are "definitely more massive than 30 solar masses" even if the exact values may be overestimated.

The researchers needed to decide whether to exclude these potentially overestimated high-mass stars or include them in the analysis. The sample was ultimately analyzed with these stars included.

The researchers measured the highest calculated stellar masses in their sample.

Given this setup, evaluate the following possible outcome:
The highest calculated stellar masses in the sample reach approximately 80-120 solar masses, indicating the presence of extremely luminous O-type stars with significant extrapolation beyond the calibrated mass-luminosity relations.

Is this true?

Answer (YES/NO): YES